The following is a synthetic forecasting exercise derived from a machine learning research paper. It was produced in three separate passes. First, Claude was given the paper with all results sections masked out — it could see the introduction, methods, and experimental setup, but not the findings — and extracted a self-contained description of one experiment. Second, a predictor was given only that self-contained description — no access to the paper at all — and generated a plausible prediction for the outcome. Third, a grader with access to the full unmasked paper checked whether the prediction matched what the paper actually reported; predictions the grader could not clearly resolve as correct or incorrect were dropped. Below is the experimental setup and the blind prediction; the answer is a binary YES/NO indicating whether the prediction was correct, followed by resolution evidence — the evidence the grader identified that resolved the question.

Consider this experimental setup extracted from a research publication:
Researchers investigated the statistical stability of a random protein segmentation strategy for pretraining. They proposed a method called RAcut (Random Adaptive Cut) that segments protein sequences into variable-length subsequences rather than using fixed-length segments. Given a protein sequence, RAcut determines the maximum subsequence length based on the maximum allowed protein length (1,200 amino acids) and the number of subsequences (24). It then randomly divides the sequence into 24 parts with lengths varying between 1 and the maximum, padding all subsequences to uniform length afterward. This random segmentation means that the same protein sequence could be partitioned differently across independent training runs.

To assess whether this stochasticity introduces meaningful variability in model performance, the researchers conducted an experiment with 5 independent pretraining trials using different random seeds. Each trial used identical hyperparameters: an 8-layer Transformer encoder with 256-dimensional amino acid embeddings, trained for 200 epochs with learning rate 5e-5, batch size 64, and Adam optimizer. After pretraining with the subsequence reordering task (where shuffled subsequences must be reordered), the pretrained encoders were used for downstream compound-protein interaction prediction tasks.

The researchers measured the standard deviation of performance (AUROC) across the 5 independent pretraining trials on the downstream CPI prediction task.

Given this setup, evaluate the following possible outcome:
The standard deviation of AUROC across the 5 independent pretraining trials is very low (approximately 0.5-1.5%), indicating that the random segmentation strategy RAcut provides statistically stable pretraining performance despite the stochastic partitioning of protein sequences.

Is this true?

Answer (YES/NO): NO